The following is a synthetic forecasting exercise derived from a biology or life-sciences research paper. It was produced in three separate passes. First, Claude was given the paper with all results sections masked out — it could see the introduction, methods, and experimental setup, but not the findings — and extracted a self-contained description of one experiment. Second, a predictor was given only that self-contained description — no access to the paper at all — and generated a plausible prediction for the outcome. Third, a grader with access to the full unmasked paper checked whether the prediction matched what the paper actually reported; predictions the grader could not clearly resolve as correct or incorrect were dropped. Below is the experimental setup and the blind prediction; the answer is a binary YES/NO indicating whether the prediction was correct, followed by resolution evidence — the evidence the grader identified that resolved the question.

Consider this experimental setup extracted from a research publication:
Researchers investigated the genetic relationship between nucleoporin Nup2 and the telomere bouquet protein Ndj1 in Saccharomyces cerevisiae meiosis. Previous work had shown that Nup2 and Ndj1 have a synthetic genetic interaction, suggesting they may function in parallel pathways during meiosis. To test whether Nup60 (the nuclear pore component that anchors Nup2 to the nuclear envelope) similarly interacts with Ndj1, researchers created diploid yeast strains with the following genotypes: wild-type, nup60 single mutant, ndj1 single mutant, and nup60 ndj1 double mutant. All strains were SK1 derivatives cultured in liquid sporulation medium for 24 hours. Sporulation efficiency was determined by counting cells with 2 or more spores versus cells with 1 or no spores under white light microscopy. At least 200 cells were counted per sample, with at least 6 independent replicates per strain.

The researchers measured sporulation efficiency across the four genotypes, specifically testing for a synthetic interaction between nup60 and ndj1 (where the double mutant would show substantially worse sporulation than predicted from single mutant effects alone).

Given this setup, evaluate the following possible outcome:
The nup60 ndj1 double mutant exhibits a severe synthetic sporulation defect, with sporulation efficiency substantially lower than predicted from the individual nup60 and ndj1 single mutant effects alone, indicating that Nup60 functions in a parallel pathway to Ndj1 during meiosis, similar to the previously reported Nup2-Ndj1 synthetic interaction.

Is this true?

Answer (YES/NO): YES